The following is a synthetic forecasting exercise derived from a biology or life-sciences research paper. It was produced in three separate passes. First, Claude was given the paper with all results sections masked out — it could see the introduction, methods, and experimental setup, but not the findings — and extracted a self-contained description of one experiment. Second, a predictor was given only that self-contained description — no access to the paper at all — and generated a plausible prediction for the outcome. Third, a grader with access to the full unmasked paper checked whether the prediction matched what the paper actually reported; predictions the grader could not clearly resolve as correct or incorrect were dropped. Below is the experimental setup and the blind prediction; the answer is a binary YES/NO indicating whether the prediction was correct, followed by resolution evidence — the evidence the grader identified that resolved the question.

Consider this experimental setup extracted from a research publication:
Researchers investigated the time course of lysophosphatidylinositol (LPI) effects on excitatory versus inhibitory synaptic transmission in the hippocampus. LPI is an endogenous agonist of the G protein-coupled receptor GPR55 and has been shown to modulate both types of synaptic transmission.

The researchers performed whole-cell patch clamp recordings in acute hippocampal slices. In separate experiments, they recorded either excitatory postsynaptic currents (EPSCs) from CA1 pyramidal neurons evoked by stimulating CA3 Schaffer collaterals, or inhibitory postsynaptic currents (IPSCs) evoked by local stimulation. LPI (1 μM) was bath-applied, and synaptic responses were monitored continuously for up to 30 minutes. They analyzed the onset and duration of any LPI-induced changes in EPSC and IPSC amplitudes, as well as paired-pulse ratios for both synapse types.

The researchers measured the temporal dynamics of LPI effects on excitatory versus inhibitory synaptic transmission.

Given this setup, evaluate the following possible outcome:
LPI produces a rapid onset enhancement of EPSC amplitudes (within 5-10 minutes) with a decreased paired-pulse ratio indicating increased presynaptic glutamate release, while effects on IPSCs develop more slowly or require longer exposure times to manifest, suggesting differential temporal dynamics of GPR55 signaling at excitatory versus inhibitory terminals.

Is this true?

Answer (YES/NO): YES